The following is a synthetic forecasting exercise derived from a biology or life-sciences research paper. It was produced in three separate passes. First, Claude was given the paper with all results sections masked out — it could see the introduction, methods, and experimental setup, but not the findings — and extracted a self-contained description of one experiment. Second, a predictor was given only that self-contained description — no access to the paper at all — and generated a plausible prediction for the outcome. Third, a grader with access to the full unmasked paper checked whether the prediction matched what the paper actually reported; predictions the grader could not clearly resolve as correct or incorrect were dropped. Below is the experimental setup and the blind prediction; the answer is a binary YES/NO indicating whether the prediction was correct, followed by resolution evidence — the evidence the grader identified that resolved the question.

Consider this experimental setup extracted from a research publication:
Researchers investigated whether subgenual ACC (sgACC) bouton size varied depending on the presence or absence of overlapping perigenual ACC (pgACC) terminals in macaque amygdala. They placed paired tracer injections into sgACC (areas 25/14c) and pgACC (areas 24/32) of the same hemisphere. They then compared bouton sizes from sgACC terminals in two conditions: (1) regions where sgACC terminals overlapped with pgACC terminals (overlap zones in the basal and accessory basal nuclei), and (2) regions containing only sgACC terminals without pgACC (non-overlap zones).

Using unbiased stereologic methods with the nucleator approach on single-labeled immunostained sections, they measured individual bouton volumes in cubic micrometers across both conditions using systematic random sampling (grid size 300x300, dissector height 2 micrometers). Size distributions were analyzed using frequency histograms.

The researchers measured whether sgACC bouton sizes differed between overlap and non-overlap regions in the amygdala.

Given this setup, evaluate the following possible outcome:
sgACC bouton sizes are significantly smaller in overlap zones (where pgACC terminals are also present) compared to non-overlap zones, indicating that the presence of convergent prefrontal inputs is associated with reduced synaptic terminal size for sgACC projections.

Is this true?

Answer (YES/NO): NO